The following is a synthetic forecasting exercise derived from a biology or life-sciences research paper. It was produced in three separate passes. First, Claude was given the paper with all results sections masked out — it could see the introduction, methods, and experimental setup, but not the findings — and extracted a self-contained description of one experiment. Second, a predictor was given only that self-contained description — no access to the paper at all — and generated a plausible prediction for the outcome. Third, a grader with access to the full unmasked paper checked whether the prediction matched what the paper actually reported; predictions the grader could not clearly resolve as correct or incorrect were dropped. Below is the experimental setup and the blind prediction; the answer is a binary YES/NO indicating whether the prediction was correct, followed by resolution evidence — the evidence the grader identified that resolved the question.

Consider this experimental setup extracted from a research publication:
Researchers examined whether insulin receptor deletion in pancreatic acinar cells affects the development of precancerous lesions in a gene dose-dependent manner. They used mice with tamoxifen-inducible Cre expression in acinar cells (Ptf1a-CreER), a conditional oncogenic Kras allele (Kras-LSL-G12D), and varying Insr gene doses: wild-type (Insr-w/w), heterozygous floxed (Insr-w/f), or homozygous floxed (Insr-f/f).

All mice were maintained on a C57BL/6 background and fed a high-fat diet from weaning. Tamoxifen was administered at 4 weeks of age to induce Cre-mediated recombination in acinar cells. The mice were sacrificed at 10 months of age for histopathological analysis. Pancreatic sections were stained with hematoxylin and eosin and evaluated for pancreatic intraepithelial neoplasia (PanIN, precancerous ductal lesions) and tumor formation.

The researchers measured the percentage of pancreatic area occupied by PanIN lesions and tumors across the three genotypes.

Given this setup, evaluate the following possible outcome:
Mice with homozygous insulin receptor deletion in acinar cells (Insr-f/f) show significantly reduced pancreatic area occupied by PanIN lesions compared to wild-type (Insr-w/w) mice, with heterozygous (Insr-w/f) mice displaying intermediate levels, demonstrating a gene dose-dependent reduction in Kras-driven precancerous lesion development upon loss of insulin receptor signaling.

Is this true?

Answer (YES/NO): YES